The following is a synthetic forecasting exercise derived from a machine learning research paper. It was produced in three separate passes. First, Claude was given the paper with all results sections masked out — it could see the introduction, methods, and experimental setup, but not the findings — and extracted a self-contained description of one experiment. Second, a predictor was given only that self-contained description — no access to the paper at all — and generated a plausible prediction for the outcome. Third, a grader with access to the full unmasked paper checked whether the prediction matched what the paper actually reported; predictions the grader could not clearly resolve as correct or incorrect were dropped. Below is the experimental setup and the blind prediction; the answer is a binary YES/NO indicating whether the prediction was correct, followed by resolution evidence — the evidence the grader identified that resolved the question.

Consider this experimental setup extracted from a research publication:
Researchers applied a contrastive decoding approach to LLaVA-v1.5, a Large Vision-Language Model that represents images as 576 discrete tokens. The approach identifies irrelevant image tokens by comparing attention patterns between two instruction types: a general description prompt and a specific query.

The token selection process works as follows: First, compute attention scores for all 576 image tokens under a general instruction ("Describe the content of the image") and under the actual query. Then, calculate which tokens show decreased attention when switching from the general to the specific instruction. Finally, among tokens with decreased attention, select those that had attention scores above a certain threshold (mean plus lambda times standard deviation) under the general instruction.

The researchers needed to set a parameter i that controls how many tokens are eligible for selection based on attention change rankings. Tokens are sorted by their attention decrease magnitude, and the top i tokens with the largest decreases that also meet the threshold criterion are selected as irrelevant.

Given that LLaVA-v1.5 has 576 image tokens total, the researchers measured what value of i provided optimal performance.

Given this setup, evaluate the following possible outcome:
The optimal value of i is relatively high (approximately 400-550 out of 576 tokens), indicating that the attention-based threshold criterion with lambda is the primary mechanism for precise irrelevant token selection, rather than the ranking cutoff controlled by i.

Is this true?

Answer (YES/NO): NO